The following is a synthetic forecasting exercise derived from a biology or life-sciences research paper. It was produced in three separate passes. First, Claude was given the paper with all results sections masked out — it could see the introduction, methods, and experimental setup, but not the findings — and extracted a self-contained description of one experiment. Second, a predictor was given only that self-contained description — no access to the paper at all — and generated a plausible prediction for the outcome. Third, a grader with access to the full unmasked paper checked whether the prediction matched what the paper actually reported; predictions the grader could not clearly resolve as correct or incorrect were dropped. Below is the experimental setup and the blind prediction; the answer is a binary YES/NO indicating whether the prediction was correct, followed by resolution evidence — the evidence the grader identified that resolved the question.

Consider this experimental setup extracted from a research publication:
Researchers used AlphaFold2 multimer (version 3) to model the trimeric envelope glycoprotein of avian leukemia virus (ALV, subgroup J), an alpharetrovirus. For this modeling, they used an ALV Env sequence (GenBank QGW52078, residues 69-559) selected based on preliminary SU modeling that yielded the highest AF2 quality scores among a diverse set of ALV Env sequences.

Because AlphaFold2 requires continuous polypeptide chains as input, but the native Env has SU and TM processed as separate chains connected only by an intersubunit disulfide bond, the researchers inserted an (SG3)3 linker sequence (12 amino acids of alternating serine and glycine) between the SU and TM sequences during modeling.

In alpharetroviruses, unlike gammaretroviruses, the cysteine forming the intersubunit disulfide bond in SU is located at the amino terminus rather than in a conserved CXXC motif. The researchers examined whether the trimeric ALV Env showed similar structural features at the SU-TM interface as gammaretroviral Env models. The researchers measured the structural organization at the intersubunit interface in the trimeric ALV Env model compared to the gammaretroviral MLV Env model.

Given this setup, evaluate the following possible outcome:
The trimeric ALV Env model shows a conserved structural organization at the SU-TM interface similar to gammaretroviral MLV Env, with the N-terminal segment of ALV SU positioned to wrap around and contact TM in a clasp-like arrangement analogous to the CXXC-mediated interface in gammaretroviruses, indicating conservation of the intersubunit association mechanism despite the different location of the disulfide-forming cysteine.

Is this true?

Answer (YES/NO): NO